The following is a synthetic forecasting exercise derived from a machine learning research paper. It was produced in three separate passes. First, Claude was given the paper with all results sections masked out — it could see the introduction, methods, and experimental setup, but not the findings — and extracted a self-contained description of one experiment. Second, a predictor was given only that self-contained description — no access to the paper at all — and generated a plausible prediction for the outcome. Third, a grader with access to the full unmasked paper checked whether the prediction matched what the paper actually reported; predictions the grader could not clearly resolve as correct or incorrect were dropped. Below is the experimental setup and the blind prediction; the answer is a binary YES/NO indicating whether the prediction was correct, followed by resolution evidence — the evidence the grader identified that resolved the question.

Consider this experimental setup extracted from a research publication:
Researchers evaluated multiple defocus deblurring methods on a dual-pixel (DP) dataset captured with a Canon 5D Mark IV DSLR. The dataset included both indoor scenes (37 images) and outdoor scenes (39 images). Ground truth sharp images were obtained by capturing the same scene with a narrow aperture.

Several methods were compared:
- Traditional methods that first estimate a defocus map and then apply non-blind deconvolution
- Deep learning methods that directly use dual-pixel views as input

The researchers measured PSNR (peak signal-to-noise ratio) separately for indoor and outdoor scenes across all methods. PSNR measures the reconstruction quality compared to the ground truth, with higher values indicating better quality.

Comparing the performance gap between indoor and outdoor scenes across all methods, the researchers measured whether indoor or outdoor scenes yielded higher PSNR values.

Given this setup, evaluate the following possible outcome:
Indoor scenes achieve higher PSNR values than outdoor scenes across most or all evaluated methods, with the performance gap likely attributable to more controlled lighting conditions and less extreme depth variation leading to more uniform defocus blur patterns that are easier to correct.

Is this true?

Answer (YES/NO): YES